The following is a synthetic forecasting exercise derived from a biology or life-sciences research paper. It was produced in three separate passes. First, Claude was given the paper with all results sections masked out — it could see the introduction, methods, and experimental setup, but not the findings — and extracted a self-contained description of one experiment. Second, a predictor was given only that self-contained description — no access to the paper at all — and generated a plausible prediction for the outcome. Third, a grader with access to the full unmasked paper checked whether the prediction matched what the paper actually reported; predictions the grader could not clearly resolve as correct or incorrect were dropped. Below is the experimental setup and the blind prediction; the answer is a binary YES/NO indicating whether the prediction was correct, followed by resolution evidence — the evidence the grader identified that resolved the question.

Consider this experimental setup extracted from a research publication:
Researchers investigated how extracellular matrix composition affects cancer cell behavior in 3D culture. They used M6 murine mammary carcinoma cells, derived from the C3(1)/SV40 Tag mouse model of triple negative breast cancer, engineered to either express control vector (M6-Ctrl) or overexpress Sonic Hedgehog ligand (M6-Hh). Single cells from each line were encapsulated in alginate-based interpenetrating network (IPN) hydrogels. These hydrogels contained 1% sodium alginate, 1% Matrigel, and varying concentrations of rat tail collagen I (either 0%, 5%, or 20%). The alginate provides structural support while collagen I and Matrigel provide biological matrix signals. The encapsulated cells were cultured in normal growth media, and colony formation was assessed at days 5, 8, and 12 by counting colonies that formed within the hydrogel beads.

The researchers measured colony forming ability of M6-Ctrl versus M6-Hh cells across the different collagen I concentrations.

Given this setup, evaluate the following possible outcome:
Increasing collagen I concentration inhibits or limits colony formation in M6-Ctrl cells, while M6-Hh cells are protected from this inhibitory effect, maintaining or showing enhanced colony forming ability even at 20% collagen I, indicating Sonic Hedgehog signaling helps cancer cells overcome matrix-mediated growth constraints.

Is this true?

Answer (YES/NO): NO